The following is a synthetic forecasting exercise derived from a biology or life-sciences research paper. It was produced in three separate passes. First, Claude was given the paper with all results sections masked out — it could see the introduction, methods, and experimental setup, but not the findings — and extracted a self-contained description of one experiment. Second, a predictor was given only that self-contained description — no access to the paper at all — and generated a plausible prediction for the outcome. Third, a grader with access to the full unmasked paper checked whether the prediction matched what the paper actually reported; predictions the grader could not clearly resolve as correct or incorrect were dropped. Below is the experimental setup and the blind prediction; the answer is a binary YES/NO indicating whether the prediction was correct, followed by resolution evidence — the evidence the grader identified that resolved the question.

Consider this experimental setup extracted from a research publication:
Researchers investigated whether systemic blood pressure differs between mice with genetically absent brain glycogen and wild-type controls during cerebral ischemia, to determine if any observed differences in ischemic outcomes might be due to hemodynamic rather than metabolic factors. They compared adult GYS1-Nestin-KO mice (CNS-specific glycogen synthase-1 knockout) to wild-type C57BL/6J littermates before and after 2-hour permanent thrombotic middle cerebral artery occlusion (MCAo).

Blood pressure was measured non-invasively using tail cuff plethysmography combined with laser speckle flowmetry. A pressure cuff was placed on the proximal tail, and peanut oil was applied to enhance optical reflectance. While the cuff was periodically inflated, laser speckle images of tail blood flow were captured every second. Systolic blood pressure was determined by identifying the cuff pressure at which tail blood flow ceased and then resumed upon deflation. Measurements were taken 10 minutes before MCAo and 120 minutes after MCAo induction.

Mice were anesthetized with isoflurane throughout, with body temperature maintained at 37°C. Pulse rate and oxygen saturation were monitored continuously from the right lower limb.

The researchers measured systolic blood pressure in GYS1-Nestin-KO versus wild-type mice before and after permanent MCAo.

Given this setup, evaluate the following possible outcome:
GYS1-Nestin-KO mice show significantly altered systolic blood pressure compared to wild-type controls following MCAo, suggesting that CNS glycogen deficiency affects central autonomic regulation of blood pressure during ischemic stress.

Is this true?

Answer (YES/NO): NO